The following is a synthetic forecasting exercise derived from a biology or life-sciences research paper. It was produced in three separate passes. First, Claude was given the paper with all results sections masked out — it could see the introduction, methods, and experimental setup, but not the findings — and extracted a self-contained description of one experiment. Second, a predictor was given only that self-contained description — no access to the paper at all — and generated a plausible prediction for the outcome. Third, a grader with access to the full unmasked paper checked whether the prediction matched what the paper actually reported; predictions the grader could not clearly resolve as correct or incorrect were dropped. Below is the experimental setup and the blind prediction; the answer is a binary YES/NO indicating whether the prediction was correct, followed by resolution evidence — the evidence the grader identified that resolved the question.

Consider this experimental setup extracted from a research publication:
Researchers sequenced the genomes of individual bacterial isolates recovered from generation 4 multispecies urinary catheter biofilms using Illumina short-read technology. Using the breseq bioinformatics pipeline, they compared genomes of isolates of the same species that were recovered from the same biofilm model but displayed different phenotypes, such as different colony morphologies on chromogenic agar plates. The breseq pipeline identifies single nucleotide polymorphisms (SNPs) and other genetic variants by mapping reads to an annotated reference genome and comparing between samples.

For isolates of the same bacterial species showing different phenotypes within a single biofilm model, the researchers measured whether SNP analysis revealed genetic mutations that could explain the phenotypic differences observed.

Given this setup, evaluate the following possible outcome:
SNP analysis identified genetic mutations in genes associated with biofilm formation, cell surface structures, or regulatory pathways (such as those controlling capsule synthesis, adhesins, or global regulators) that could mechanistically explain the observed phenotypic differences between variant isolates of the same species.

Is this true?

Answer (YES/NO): NO